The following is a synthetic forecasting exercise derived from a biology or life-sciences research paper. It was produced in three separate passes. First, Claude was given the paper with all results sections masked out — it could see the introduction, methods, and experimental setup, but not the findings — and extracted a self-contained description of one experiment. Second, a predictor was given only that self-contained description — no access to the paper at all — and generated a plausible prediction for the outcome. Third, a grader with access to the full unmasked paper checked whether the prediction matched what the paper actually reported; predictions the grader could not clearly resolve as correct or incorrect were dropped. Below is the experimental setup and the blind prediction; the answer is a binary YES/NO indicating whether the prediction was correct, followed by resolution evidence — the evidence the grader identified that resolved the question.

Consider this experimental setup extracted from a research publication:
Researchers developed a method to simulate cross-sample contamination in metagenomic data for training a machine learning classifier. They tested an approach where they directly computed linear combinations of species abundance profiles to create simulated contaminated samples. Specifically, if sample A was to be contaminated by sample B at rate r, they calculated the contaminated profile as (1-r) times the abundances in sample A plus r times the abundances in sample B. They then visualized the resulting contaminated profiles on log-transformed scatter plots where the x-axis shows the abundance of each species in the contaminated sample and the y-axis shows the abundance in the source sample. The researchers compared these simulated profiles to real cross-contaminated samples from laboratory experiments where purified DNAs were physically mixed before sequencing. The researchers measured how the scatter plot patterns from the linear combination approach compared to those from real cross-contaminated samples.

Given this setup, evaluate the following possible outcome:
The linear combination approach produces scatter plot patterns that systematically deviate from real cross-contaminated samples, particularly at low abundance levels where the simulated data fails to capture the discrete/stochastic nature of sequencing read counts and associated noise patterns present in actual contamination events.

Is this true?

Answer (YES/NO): YES